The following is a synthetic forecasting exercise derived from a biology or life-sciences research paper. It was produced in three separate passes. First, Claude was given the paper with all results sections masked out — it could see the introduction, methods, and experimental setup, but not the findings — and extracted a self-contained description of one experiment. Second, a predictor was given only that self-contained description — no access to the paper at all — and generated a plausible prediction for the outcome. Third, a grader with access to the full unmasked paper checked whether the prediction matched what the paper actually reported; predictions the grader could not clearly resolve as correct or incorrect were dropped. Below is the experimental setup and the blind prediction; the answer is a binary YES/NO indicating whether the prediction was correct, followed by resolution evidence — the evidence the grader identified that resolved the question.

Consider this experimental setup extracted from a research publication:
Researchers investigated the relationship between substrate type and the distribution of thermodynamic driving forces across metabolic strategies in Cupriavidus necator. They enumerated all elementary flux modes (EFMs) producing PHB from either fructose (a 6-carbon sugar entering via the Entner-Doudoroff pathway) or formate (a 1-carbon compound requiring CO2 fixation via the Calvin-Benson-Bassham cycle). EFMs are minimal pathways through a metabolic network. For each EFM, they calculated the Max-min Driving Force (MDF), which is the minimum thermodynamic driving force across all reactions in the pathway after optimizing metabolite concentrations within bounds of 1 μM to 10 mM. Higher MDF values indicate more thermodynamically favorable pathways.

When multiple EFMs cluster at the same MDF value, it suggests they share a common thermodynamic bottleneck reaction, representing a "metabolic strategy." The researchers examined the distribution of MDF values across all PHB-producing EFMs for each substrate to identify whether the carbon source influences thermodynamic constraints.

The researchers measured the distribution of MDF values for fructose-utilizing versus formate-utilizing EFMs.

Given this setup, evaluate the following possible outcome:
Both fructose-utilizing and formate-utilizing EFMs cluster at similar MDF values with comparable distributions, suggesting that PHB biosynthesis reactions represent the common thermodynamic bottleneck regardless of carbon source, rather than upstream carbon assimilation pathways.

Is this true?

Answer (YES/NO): NO